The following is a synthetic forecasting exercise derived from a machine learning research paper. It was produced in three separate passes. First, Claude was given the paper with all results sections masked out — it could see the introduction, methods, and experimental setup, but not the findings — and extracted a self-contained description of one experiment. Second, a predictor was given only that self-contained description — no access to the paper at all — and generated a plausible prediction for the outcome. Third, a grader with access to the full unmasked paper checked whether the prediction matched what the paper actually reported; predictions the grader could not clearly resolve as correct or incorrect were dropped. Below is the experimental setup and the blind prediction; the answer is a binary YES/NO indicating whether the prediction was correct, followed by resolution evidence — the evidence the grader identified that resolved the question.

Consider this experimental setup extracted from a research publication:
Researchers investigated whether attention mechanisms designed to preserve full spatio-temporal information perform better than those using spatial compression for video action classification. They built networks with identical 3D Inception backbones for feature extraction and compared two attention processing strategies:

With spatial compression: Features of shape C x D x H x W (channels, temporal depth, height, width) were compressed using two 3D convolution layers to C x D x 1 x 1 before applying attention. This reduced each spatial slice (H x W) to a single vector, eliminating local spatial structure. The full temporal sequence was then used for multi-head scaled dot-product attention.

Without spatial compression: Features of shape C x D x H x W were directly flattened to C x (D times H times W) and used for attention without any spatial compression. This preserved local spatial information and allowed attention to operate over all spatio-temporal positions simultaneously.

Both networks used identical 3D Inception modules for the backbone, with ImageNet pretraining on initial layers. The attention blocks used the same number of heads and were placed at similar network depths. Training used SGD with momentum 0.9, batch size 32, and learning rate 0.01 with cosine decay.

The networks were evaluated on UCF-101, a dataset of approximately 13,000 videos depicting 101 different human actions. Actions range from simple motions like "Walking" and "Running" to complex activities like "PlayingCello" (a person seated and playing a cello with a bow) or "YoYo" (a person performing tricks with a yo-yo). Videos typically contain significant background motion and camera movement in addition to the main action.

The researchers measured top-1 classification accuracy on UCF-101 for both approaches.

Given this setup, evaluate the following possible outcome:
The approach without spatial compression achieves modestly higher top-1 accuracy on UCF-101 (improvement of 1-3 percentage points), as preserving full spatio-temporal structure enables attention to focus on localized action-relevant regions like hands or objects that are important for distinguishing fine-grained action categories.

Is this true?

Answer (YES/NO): NO